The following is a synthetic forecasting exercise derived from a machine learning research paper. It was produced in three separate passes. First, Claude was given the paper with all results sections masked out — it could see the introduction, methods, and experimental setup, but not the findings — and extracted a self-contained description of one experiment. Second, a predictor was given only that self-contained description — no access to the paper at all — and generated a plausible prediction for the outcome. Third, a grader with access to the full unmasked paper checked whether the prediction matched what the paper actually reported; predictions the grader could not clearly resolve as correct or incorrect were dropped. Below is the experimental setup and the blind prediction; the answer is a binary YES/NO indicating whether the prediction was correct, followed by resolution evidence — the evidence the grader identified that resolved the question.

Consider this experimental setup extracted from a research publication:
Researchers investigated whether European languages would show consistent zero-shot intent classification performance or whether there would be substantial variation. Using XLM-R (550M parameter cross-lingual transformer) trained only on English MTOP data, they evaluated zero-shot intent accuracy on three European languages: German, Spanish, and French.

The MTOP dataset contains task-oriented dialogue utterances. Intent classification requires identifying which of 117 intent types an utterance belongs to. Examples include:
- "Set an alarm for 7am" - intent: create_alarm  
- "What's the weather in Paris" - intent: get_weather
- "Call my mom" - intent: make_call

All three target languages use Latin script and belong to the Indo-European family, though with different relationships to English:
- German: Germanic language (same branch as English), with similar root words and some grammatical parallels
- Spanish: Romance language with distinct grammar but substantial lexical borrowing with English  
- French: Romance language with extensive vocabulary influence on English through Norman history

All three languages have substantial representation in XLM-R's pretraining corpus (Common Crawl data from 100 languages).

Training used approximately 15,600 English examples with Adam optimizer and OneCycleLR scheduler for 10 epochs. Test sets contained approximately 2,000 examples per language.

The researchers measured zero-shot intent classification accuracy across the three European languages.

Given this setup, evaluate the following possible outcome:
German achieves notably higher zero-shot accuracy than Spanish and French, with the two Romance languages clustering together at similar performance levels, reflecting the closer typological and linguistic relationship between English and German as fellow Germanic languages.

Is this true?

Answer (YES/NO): NO